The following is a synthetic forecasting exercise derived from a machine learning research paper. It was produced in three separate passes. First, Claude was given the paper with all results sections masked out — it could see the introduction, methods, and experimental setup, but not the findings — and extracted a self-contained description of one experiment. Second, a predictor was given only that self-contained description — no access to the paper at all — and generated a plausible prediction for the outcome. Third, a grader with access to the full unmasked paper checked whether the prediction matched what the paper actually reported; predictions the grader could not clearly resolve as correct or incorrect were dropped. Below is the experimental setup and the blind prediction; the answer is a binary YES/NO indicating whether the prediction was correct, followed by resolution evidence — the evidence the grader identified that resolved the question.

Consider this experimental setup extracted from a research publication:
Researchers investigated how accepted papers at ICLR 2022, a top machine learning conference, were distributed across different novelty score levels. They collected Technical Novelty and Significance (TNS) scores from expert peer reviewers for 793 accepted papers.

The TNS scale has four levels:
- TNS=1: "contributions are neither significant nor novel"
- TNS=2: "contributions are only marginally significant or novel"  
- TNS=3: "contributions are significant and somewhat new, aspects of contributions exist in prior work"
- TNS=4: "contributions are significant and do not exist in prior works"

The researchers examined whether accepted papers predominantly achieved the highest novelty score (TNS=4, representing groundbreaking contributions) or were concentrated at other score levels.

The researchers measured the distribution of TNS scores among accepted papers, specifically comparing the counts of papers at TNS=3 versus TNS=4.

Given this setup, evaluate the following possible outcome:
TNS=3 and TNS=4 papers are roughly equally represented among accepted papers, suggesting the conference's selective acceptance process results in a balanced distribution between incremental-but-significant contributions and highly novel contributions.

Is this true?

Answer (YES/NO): NO